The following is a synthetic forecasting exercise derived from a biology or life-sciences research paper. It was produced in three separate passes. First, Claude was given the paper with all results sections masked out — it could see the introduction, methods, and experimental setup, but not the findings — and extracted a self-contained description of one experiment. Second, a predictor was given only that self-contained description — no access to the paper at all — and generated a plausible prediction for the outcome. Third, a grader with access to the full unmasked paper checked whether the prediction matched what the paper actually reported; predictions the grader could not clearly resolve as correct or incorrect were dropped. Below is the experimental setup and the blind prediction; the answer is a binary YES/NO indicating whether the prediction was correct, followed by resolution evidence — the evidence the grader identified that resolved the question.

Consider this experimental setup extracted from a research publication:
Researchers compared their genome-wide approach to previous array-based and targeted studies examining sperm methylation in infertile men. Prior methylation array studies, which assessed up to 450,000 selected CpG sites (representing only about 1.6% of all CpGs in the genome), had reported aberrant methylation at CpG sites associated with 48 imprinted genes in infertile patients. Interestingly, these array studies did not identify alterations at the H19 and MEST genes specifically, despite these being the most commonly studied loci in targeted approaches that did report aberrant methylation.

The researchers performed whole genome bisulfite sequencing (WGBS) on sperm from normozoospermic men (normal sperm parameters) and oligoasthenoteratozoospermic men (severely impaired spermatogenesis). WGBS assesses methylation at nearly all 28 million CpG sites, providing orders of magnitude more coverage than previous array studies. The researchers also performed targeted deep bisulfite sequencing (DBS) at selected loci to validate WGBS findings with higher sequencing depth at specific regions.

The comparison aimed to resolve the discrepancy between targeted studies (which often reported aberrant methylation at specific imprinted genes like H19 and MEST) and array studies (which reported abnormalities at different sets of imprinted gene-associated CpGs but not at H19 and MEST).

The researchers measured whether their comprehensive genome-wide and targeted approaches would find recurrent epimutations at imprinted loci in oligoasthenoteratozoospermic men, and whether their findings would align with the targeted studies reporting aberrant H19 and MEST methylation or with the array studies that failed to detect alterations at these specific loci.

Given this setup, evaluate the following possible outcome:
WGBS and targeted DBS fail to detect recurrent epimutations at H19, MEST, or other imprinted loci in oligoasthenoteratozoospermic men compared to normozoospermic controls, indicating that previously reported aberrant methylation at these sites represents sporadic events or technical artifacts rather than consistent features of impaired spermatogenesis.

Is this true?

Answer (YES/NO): YES